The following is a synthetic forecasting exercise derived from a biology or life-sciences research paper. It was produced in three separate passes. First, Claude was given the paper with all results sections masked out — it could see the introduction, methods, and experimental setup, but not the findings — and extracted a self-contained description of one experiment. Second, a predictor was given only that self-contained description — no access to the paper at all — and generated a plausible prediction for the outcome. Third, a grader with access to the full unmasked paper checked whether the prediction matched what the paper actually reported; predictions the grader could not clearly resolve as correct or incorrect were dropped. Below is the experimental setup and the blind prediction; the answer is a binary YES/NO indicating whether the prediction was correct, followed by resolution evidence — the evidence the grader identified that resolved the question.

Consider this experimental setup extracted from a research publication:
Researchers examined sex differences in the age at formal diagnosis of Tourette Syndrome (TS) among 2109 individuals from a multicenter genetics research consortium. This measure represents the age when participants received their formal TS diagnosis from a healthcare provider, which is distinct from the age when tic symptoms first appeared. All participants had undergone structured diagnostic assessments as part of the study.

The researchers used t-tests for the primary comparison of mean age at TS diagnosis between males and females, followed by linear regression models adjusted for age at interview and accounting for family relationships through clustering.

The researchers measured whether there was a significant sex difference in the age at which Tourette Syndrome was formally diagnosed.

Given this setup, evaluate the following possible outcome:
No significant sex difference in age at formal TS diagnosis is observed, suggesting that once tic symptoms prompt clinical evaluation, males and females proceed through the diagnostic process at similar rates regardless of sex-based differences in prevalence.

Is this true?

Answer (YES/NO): NO